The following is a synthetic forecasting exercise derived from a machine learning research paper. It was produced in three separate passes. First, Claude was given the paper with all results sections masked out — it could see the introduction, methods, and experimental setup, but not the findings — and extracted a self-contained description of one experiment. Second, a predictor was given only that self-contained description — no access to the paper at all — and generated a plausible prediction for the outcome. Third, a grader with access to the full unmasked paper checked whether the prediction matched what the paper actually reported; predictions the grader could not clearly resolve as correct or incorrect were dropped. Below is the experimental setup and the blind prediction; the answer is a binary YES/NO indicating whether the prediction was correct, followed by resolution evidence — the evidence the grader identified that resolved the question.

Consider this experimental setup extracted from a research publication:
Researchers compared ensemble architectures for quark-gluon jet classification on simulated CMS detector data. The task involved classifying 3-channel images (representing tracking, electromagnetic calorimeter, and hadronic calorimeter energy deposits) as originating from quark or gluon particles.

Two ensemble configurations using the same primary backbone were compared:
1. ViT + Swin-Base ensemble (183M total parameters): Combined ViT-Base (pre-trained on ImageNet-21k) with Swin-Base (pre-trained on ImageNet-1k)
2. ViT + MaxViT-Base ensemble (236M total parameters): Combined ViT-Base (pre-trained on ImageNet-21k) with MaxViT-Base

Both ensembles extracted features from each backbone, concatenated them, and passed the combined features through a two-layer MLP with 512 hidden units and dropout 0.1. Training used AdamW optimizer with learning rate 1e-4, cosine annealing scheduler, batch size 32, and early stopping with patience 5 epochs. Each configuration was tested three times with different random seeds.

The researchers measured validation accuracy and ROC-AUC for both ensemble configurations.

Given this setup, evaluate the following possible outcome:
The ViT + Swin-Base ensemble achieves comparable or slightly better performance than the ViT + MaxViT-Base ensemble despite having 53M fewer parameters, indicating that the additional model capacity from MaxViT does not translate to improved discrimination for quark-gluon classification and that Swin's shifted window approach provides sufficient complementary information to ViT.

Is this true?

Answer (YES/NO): NO